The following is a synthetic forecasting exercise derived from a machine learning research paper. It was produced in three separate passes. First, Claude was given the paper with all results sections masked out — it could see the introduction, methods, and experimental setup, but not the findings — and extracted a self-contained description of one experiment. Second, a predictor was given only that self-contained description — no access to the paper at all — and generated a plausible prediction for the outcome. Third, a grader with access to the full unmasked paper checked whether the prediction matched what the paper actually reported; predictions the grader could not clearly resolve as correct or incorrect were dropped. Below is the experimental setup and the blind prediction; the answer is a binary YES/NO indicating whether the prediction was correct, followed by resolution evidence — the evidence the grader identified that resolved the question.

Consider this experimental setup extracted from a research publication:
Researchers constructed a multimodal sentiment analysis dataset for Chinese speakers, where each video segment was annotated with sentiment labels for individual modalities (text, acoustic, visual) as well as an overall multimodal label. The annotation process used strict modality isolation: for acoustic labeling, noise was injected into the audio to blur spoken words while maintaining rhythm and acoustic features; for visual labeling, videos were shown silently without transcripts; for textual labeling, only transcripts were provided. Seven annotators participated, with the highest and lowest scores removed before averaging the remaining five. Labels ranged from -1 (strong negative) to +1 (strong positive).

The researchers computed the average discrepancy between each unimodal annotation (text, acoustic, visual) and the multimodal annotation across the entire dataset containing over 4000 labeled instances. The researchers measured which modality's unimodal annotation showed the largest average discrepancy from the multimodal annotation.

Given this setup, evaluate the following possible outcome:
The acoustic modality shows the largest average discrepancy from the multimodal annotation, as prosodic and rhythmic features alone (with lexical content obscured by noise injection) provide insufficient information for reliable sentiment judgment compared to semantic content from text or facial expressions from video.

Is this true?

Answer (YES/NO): NO